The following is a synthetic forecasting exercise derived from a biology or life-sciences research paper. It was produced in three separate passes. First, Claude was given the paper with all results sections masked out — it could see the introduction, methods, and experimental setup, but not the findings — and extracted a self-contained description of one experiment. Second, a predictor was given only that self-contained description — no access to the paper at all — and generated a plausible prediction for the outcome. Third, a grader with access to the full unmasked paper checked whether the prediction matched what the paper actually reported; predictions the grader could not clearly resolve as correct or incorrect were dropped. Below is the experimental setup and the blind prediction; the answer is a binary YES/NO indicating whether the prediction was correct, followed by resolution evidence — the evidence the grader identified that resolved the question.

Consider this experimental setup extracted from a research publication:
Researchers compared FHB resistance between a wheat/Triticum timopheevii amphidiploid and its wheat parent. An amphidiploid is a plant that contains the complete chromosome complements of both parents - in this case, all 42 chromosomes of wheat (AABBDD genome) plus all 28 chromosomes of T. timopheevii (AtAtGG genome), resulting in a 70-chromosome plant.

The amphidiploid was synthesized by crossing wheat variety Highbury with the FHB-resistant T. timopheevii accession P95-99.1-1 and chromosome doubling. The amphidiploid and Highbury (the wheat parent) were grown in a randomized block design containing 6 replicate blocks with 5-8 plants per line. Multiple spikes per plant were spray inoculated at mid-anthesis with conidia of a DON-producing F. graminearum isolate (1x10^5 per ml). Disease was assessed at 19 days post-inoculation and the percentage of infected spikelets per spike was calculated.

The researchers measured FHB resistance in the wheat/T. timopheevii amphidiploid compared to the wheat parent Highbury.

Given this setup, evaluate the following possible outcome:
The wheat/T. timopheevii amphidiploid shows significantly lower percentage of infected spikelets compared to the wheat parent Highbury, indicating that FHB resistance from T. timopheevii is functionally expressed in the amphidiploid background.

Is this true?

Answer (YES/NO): YES